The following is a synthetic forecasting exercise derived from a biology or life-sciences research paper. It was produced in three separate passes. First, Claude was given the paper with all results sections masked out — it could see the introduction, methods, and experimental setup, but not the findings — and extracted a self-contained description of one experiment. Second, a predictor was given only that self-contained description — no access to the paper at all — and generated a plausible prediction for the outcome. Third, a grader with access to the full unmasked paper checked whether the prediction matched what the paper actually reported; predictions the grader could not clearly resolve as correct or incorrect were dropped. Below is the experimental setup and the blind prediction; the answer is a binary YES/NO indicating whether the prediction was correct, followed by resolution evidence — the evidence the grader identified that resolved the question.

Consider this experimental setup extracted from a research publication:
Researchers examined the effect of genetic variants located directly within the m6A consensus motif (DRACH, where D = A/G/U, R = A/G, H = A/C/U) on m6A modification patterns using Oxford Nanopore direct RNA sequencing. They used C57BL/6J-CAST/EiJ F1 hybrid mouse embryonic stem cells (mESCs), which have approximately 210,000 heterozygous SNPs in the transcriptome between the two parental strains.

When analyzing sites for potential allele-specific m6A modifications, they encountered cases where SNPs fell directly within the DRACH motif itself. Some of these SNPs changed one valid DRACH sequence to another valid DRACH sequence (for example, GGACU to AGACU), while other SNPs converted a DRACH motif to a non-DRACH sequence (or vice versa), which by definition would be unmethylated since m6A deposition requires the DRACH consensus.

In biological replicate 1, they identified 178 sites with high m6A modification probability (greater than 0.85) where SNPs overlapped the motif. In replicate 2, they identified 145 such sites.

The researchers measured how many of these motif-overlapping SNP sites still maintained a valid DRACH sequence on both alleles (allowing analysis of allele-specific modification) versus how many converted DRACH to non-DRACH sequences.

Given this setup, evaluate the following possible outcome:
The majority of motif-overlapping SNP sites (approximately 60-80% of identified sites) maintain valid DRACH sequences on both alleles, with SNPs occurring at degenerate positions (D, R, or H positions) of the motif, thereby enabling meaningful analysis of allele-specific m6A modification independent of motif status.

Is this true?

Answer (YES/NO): NO